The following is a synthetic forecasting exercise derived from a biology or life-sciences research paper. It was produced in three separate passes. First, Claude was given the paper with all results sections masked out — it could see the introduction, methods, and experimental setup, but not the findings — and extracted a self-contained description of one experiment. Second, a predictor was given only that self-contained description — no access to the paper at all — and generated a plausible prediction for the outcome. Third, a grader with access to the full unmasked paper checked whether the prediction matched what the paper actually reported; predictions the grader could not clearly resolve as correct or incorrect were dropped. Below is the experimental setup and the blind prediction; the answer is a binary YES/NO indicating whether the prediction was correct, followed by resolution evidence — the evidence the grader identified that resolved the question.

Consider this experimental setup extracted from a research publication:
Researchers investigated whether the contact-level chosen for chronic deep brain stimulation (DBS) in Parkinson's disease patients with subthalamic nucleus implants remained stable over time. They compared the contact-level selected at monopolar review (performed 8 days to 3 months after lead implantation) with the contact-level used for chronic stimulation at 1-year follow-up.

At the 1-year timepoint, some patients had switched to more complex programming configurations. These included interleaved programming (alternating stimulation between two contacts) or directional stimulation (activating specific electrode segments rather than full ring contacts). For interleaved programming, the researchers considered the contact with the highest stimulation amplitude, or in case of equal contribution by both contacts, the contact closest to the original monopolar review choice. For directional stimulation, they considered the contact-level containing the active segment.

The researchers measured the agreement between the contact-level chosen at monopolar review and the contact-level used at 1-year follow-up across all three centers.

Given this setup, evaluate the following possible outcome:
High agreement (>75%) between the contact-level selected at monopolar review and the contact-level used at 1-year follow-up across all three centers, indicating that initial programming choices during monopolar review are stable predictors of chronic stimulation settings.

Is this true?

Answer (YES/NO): NO